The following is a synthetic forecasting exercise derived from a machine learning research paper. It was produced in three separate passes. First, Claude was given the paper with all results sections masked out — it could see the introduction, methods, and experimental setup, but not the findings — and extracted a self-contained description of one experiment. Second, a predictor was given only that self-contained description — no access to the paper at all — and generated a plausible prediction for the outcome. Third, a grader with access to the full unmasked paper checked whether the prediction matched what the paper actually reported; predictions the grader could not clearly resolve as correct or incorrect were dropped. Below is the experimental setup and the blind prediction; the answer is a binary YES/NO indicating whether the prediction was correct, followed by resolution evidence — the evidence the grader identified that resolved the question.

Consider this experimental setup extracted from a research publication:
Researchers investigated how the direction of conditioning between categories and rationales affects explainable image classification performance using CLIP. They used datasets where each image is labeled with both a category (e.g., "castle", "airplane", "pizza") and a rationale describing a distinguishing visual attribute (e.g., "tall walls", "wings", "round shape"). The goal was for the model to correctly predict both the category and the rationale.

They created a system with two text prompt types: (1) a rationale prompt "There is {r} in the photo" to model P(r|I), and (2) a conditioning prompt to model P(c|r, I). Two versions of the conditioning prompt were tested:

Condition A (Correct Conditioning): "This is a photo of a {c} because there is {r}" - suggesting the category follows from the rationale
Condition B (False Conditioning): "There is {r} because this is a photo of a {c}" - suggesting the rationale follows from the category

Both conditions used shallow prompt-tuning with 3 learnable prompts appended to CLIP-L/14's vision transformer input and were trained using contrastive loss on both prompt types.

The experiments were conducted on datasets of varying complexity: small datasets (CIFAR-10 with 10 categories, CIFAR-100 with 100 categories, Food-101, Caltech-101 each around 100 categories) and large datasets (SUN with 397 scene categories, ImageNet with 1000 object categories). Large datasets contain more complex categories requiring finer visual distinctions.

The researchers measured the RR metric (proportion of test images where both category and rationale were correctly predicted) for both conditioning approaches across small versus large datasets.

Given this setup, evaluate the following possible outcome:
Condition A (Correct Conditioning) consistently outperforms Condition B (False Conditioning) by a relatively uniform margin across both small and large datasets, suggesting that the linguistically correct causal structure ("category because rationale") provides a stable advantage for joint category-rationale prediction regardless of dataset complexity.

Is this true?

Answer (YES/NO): NO